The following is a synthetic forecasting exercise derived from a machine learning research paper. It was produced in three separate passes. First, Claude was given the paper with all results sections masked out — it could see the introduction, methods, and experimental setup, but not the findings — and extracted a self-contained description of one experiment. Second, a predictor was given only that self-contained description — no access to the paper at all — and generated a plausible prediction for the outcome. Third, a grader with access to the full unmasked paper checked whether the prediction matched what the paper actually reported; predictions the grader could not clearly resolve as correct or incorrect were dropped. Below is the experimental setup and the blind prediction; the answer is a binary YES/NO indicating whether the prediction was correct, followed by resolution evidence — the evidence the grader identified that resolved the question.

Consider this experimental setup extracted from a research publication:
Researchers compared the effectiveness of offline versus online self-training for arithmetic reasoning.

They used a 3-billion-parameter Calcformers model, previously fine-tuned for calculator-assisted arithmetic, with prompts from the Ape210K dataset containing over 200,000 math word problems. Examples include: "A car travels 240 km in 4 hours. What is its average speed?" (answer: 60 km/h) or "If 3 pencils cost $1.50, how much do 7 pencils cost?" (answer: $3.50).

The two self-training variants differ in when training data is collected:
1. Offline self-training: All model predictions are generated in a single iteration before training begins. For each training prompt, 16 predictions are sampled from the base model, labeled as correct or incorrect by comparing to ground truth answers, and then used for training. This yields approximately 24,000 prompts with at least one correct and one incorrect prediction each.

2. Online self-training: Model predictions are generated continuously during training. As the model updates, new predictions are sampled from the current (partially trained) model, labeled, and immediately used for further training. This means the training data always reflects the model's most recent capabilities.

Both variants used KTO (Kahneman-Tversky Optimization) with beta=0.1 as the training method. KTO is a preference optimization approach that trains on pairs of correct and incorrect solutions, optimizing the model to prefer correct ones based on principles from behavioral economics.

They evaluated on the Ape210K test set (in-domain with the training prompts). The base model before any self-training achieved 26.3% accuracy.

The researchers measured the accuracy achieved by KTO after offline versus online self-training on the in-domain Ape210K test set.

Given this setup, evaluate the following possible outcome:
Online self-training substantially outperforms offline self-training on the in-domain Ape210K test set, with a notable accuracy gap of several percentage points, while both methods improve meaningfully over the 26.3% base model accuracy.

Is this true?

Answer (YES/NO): YES